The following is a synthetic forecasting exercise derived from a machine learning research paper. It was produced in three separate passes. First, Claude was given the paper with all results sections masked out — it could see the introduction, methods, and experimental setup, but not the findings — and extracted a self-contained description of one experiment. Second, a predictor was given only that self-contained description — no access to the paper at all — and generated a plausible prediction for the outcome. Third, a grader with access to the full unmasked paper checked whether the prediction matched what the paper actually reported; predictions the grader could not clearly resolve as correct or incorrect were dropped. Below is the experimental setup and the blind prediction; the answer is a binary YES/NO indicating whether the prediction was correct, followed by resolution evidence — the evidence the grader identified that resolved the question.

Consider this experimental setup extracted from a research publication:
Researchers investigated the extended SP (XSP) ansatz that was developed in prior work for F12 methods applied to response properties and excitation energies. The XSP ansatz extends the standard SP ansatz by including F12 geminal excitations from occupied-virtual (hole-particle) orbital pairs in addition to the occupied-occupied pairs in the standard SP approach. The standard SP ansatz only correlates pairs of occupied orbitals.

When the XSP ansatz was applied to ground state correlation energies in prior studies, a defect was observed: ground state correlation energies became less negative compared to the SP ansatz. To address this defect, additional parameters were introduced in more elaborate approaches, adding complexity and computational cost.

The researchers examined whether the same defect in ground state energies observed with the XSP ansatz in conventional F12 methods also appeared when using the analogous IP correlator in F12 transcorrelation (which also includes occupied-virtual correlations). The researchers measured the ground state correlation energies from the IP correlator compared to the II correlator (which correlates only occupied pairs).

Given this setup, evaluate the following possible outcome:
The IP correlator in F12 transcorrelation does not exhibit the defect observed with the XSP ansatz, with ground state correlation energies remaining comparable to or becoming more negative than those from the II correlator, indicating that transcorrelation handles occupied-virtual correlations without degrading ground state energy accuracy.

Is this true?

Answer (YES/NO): NO